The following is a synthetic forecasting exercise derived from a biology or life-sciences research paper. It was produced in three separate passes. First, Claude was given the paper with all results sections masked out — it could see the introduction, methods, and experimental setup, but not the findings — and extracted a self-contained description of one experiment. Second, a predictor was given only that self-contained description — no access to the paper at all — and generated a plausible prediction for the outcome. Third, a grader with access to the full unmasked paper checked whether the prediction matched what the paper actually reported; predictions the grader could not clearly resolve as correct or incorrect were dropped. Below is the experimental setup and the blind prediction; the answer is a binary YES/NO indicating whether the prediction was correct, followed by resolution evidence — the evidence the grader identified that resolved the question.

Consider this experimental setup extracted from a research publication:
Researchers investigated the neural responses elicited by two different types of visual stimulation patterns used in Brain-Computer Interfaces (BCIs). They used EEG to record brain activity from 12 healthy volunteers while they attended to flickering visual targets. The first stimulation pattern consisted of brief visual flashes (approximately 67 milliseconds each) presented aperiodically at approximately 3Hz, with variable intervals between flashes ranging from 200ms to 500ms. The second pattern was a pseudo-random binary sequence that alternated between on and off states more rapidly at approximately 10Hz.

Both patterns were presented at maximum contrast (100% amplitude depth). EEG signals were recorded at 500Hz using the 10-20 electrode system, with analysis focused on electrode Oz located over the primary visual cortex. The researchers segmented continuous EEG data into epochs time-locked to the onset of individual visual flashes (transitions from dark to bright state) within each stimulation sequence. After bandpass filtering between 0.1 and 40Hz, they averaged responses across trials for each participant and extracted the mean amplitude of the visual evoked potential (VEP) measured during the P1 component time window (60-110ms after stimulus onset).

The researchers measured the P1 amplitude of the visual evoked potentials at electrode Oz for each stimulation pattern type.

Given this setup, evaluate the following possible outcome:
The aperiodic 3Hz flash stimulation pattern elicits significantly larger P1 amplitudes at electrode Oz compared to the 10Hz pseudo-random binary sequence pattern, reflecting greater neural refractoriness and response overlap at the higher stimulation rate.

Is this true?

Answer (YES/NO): YES